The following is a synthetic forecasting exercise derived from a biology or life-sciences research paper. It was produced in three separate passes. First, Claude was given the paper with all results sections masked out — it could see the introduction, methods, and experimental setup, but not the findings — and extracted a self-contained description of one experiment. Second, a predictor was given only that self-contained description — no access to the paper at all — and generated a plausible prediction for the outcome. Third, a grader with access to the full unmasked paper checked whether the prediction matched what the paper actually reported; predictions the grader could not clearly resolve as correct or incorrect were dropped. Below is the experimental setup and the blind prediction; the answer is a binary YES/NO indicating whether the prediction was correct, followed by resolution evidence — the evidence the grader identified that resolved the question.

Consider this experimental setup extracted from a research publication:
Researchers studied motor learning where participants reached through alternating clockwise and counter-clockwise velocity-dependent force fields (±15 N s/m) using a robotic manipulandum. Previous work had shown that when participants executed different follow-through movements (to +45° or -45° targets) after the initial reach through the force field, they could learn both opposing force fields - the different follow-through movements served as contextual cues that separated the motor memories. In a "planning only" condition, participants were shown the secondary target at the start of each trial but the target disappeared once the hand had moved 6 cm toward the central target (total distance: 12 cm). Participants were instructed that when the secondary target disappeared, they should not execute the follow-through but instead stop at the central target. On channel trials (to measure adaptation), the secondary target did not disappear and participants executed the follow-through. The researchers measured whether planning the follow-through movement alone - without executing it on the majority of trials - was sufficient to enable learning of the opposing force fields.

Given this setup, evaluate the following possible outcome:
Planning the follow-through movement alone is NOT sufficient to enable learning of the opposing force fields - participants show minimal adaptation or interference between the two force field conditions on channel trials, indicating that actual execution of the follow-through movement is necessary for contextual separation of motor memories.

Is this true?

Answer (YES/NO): NO